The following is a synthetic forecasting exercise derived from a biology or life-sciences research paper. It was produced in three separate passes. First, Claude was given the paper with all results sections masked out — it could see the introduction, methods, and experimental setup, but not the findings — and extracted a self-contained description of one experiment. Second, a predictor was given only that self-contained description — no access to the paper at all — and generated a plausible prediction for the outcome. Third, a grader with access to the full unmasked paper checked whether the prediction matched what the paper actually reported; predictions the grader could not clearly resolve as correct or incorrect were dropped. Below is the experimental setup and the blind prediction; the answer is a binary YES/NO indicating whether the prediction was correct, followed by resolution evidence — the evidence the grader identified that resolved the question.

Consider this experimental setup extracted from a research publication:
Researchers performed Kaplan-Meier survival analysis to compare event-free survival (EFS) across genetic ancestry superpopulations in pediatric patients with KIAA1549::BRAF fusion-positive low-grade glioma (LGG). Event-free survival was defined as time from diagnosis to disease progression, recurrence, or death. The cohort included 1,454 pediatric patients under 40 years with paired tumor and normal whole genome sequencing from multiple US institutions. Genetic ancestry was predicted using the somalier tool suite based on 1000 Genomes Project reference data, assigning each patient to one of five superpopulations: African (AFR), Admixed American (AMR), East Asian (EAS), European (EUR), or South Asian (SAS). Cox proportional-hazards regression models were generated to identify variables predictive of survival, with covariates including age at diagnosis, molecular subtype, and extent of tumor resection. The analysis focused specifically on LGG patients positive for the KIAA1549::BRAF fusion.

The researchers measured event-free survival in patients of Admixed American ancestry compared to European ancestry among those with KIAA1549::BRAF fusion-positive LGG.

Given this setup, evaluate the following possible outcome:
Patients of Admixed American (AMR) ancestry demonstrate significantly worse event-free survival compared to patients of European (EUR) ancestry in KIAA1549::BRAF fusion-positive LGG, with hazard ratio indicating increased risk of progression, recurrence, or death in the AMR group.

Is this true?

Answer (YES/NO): NO